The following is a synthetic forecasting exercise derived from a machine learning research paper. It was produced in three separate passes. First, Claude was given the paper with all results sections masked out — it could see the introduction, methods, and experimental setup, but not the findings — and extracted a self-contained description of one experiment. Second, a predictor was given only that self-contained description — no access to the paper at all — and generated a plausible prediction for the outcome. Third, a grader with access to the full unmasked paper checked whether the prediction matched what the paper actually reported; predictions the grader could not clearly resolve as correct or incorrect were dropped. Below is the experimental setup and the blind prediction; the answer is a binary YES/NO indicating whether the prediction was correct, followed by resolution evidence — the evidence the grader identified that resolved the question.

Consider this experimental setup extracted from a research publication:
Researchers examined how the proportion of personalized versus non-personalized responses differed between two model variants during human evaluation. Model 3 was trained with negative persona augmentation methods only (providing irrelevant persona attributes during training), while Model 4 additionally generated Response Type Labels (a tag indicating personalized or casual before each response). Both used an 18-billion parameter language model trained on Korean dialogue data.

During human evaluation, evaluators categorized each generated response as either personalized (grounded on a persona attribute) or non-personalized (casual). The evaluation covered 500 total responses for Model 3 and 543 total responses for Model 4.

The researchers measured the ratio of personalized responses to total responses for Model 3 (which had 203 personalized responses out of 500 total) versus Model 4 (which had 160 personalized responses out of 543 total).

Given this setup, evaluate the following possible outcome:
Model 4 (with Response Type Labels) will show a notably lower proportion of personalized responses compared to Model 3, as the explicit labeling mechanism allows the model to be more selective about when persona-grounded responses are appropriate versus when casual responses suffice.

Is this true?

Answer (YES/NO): YES